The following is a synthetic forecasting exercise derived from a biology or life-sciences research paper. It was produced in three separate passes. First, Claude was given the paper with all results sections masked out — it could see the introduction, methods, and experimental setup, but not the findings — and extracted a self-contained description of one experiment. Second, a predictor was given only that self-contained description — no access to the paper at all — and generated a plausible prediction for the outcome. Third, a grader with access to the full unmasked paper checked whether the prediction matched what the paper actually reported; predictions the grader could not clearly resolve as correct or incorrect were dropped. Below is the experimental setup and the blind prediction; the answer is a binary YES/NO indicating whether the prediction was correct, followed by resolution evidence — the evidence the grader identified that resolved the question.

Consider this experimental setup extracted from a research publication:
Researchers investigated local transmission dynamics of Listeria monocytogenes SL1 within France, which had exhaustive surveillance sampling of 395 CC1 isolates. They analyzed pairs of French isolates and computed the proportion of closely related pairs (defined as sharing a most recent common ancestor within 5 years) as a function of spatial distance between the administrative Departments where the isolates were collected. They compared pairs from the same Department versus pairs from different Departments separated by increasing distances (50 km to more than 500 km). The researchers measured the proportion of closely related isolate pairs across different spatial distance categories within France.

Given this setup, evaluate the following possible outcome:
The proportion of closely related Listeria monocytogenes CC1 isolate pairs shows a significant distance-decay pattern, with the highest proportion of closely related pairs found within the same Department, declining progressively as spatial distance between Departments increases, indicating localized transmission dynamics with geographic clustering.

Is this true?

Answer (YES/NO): NO